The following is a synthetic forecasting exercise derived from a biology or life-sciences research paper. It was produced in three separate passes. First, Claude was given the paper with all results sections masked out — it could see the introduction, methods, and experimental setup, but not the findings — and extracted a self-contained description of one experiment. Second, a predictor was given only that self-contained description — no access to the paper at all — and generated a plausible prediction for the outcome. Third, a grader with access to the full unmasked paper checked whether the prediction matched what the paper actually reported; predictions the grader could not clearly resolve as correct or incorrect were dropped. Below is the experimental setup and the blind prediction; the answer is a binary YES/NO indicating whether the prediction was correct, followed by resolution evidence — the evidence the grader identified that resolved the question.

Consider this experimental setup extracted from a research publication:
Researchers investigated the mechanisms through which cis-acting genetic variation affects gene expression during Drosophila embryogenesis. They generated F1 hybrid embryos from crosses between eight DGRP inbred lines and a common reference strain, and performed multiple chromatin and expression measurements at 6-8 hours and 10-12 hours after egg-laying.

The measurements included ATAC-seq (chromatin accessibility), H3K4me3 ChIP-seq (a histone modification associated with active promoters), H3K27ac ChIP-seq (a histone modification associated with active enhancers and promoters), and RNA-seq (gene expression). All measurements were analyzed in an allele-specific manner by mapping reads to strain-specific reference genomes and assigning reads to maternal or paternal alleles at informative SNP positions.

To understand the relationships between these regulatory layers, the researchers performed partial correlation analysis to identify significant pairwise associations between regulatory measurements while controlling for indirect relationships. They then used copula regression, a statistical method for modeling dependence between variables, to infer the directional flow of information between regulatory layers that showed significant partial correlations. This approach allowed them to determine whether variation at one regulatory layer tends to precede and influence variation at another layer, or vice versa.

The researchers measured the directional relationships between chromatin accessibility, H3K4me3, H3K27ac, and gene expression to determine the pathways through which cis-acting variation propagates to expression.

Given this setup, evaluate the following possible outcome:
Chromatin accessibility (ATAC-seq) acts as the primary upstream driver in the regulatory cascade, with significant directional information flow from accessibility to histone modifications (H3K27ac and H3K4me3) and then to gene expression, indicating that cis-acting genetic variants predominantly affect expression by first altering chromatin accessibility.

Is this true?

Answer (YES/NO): NO